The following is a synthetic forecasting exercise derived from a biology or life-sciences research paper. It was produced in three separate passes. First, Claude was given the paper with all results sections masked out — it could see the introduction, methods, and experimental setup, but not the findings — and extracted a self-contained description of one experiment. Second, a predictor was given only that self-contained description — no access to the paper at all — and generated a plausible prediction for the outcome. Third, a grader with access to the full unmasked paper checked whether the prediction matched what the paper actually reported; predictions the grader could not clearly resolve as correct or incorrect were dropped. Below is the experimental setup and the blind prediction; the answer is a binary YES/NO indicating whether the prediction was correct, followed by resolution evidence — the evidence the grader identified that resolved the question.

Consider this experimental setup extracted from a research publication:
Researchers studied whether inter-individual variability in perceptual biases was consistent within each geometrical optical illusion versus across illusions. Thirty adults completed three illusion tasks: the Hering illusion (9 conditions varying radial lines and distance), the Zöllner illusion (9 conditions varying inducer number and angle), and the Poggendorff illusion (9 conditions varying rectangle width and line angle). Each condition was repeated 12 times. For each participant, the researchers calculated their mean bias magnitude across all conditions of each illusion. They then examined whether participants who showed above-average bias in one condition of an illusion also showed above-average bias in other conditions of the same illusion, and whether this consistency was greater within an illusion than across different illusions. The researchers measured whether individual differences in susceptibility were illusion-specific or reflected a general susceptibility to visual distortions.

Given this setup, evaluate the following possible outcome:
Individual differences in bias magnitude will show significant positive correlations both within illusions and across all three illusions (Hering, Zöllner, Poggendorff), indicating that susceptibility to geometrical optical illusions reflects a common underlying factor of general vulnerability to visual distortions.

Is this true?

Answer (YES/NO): NO